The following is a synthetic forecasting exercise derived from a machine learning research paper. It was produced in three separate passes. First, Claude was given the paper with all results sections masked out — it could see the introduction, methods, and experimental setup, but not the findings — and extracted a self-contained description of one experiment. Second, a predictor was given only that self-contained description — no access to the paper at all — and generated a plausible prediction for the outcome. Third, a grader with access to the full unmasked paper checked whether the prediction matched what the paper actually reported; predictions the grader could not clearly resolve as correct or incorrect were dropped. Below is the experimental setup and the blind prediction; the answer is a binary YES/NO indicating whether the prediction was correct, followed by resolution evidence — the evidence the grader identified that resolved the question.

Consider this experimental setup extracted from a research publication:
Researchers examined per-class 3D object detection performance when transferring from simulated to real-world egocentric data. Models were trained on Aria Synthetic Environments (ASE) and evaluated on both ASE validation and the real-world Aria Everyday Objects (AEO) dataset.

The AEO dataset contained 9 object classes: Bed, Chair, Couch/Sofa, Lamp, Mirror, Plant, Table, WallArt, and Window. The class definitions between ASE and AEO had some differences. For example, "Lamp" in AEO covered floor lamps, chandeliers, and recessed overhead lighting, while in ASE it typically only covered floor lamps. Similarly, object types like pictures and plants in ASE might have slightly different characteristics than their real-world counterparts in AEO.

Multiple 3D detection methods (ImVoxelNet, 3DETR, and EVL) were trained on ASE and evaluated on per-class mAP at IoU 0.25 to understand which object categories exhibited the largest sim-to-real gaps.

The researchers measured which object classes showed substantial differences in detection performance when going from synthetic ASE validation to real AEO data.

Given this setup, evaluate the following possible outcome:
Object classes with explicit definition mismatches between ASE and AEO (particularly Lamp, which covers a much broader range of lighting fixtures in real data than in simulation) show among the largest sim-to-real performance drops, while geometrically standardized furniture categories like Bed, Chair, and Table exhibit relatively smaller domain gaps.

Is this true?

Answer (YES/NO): NO